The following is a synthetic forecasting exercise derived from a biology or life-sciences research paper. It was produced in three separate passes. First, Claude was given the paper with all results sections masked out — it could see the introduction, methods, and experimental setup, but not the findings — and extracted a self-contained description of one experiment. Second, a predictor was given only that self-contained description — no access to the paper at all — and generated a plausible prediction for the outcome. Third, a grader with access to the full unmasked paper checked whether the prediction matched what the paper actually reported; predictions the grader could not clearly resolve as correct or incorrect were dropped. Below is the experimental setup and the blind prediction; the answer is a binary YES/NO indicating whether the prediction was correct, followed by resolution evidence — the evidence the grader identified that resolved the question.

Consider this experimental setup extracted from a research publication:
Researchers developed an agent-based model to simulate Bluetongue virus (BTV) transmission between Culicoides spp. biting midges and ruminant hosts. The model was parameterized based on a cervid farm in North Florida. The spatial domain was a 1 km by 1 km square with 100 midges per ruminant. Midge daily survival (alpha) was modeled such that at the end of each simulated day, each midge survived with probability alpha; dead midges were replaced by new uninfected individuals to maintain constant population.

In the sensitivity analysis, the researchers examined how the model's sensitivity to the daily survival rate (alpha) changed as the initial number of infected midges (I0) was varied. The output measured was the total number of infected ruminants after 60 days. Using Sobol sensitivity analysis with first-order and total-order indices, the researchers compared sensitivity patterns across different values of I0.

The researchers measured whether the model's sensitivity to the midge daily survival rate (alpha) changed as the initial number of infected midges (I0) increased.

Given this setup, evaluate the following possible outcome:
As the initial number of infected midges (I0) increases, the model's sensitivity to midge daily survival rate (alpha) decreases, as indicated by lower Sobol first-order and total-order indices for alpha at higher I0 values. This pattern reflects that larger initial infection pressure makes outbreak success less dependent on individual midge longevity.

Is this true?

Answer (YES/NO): YES